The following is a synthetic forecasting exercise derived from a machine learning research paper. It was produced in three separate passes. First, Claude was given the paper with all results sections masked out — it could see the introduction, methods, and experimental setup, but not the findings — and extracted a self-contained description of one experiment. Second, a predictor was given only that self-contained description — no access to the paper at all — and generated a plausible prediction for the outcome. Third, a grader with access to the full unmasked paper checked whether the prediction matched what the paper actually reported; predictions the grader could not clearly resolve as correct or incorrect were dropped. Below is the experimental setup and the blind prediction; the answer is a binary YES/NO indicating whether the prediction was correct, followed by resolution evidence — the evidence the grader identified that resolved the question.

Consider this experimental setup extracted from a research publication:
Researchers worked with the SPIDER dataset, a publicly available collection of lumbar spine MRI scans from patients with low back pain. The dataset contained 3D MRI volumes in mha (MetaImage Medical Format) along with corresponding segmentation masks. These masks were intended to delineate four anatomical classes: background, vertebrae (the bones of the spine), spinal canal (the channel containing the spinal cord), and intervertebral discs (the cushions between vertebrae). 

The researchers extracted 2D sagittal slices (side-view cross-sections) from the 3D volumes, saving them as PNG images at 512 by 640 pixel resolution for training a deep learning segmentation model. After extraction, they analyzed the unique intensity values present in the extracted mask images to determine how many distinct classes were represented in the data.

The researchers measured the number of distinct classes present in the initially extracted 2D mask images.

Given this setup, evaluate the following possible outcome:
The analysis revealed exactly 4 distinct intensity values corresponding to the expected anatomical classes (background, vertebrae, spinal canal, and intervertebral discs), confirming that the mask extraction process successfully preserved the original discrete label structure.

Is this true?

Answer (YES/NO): NO